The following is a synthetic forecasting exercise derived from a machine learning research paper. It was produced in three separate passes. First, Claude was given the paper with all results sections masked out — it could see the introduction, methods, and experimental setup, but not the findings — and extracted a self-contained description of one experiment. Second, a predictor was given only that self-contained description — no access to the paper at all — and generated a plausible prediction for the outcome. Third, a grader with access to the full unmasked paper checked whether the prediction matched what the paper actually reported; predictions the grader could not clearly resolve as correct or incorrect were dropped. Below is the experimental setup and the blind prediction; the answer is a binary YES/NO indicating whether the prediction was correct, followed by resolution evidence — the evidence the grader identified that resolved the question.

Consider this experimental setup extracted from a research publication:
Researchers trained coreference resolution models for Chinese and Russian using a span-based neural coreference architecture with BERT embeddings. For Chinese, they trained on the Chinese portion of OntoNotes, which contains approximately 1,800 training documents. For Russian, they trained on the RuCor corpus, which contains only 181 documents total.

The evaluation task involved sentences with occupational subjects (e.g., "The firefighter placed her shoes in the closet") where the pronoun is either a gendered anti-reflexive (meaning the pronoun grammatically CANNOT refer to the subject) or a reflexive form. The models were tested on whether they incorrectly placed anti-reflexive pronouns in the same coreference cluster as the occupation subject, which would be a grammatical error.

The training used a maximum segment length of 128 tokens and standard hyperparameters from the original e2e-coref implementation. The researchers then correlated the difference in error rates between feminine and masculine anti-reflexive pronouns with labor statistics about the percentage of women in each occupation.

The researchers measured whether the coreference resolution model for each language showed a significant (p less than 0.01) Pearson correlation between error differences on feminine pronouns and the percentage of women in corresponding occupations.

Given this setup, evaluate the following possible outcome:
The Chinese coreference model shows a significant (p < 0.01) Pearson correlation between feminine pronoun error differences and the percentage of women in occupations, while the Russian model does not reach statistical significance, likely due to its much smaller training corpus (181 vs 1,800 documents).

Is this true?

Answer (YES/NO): YES